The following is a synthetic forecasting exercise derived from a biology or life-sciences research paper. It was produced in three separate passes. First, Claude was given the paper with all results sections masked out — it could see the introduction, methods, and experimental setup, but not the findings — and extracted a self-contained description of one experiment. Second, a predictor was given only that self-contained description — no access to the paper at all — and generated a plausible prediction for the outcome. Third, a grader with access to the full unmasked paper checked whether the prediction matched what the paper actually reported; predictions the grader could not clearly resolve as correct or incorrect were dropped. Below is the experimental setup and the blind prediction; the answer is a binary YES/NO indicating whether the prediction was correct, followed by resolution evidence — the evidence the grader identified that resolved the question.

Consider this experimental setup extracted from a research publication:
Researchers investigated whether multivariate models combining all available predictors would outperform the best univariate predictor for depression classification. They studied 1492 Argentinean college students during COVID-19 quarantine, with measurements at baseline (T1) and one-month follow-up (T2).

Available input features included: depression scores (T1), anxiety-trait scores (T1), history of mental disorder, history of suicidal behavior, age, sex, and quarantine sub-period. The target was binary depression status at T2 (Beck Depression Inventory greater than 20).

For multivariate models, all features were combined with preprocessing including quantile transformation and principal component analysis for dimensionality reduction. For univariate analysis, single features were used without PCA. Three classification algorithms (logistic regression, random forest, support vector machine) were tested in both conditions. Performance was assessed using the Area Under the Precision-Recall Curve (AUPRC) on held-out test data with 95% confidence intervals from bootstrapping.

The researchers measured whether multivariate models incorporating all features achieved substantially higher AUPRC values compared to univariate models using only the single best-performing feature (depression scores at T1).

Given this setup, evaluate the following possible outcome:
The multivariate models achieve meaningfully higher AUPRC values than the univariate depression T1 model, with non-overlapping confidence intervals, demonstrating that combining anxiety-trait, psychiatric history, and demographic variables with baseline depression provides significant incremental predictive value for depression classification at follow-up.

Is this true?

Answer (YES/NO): NO